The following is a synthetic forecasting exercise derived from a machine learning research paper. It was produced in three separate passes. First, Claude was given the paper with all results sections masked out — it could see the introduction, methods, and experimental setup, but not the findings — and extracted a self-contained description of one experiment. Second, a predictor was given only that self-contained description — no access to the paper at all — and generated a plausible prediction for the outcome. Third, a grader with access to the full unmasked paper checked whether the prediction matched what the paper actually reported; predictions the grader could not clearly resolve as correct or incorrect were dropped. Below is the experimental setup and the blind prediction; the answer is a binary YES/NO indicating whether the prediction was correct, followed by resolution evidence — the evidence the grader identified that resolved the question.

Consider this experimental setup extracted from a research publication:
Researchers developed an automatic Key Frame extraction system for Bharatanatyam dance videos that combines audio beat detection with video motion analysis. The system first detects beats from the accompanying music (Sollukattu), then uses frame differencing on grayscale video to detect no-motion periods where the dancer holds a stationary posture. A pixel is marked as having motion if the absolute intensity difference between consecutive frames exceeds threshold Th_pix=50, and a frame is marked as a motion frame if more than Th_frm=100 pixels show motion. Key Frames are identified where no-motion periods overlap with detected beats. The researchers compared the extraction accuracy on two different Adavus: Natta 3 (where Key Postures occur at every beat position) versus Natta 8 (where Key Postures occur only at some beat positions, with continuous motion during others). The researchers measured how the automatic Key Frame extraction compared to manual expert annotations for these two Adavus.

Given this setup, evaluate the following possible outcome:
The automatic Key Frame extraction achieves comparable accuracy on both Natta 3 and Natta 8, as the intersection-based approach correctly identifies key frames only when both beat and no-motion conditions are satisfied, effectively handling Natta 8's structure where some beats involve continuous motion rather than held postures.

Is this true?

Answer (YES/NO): NO